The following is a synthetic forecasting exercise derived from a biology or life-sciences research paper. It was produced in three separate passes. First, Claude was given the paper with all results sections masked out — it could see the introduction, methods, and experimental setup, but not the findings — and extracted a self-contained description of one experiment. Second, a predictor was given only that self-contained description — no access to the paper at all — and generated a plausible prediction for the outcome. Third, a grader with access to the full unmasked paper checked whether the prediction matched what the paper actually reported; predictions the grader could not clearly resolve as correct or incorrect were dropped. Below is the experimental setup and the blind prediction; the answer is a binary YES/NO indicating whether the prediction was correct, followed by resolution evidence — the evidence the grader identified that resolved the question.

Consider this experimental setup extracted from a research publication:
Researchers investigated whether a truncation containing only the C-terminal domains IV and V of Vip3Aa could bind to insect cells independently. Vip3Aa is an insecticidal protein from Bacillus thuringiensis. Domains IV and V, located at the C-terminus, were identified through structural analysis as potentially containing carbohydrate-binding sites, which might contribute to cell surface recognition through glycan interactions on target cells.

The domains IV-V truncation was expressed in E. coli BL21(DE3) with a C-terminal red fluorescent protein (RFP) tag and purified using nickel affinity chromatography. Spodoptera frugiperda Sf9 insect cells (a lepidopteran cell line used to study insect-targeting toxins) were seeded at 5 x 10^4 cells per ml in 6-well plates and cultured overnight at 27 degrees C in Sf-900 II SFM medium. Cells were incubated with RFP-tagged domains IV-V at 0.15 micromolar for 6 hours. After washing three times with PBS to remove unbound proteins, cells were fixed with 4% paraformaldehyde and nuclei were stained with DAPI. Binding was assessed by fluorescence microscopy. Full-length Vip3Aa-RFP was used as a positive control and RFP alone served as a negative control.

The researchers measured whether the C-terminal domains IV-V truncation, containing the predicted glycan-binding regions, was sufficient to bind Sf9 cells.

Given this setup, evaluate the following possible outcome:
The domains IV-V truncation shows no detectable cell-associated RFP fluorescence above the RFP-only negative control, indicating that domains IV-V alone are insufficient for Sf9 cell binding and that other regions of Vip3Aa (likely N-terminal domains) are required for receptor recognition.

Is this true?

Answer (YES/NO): YES